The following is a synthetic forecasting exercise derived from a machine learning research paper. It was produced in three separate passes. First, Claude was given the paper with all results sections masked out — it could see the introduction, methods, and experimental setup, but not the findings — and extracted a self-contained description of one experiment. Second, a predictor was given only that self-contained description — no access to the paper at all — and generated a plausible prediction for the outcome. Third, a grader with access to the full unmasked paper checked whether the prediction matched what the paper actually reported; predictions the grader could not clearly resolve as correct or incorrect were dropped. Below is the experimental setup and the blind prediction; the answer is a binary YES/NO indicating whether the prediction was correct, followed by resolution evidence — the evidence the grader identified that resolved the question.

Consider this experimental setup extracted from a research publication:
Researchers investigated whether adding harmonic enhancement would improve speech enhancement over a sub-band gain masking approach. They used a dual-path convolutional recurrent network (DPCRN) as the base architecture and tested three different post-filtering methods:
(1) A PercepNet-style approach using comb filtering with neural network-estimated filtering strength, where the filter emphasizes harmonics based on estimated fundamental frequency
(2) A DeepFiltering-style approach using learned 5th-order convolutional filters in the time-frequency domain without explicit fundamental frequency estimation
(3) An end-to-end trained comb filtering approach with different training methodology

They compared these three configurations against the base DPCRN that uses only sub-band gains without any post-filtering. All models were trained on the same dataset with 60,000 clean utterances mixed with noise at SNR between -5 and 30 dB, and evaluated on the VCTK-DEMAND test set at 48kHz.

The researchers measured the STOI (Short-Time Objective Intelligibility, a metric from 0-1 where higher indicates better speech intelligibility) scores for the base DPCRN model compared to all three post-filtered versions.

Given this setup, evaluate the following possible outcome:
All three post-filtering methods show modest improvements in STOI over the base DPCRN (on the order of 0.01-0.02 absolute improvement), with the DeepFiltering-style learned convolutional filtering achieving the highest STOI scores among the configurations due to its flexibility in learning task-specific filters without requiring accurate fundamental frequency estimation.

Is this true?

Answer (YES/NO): NO